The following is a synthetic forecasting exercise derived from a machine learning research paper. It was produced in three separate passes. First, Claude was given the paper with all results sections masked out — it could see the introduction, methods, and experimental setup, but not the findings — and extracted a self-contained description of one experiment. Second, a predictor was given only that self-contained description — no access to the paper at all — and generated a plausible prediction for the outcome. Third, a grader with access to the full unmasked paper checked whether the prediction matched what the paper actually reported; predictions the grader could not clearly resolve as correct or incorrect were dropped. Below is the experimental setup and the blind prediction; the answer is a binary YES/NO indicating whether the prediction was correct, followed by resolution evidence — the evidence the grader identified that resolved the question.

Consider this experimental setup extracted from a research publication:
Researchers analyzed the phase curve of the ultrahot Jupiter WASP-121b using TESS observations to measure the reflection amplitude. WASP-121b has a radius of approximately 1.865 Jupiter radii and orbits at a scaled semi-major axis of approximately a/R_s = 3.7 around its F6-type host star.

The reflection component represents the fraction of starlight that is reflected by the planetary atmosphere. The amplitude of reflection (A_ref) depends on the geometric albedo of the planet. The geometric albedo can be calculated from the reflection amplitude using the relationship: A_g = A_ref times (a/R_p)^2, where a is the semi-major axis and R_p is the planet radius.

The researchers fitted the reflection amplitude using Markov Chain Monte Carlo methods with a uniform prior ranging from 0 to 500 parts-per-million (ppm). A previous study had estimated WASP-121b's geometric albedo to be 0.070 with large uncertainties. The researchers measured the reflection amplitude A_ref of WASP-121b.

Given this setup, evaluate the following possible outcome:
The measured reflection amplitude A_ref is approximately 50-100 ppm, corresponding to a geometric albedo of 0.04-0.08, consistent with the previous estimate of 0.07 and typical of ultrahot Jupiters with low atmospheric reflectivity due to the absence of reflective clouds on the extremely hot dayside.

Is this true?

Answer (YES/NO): YES